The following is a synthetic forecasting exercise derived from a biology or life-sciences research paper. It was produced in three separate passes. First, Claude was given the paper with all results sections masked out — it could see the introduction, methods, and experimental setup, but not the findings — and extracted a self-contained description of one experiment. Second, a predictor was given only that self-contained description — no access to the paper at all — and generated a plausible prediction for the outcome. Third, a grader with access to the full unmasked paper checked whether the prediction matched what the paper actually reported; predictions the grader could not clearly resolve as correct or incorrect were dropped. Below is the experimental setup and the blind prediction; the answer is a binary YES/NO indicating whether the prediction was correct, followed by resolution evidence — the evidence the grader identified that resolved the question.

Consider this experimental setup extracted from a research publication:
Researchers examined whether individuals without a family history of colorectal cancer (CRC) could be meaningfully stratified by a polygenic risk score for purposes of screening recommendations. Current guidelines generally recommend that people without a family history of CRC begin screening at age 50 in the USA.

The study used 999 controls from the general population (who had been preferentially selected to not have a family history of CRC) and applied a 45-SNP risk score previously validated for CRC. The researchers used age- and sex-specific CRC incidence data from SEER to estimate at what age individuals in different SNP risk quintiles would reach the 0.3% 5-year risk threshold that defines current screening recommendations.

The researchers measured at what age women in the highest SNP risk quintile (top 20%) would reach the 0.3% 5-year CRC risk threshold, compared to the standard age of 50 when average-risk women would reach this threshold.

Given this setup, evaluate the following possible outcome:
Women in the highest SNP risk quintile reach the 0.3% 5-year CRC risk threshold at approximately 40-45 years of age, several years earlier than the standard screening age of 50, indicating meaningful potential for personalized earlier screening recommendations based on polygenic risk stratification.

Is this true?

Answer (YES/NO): NO